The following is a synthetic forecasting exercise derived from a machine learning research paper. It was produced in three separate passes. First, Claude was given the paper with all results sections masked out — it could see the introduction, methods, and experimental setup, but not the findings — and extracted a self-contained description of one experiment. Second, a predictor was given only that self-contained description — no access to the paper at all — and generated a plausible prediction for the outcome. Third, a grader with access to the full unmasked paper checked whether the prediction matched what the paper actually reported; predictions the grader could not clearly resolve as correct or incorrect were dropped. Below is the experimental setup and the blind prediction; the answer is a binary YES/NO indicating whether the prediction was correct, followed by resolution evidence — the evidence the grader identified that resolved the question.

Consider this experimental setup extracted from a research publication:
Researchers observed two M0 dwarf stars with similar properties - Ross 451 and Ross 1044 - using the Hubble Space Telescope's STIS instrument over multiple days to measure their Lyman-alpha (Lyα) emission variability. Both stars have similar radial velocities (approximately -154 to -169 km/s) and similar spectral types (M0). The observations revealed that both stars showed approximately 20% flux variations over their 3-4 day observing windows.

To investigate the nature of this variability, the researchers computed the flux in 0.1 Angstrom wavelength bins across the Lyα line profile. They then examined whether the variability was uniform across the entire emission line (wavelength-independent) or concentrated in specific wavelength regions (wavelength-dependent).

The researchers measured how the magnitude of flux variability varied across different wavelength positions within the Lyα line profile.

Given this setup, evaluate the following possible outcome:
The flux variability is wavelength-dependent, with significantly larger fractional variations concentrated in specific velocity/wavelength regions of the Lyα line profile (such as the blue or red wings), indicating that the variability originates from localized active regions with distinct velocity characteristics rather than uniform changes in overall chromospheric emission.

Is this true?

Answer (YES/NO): NO